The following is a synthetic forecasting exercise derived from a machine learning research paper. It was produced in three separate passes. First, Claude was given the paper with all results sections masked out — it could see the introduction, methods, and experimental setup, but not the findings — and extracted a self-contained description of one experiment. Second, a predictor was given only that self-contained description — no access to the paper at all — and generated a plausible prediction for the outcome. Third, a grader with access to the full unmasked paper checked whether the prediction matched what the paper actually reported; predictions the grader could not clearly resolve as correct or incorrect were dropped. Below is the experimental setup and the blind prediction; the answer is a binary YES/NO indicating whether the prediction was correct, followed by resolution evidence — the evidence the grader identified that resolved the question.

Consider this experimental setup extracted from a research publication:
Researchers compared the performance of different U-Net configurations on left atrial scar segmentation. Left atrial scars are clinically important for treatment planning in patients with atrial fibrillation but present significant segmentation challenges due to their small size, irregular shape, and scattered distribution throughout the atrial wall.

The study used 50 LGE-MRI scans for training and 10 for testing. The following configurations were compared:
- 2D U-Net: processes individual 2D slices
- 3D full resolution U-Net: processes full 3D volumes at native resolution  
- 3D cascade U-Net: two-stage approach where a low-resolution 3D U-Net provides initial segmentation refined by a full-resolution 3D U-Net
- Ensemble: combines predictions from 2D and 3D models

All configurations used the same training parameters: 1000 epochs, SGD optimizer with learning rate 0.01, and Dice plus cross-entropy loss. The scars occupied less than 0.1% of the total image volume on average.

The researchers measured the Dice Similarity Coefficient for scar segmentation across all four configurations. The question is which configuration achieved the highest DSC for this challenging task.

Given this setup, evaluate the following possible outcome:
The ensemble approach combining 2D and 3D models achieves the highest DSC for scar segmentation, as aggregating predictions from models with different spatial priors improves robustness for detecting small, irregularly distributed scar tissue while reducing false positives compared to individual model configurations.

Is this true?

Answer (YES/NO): NO